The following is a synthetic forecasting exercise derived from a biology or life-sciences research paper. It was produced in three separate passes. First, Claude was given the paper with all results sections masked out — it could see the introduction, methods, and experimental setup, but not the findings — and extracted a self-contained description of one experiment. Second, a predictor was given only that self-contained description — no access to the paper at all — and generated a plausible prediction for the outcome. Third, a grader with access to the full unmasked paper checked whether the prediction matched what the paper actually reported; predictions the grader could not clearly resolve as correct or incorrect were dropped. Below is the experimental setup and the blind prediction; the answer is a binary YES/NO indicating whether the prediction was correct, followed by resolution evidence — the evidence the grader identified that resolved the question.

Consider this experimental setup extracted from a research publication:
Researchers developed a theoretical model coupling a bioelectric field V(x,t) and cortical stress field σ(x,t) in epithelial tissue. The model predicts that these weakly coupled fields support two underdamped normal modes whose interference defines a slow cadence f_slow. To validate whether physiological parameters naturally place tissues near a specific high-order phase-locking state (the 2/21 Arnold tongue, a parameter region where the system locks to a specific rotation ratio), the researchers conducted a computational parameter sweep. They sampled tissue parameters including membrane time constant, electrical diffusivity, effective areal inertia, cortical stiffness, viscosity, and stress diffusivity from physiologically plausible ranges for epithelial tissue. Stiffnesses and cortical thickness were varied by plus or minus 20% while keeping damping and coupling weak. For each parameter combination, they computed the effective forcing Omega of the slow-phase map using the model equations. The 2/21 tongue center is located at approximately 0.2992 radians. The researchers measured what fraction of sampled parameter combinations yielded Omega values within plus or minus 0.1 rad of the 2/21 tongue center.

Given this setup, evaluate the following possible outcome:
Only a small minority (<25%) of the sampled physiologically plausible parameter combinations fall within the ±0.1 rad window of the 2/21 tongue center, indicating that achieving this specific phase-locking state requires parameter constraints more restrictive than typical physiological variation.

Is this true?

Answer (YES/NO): NO